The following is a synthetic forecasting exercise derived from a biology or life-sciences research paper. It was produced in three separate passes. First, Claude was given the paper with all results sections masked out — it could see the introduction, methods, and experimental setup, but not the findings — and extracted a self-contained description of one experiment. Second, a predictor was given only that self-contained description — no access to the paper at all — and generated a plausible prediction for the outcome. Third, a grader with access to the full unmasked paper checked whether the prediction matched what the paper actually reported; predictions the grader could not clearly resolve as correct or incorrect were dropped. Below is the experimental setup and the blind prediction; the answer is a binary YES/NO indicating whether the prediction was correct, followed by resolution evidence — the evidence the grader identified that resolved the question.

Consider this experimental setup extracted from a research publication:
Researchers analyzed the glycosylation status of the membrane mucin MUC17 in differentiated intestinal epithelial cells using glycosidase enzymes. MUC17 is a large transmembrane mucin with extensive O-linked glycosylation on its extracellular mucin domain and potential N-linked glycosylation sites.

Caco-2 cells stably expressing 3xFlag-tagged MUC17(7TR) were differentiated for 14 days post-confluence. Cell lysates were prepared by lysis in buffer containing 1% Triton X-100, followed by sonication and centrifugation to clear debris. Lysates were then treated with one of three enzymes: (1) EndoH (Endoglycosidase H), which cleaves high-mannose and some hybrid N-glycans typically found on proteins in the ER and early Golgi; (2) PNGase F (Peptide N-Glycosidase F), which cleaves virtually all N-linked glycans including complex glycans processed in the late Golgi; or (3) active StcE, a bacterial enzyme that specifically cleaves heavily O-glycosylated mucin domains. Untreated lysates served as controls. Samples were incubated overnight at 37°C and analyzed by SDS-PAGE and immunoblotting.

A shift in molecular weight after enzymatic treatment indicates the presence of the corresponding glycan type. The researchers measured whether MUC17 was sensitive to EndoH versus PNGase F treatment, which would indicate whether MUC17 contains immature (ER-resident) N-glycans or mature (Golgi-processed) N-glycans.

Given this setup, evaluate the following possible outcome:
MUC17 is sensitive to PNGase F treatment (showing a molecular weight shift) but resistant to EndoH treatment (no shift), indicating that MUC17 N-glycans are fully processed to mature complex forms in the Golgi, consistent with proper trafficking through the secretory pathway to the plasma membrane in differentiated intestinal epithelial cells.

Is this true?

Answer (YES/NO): NO